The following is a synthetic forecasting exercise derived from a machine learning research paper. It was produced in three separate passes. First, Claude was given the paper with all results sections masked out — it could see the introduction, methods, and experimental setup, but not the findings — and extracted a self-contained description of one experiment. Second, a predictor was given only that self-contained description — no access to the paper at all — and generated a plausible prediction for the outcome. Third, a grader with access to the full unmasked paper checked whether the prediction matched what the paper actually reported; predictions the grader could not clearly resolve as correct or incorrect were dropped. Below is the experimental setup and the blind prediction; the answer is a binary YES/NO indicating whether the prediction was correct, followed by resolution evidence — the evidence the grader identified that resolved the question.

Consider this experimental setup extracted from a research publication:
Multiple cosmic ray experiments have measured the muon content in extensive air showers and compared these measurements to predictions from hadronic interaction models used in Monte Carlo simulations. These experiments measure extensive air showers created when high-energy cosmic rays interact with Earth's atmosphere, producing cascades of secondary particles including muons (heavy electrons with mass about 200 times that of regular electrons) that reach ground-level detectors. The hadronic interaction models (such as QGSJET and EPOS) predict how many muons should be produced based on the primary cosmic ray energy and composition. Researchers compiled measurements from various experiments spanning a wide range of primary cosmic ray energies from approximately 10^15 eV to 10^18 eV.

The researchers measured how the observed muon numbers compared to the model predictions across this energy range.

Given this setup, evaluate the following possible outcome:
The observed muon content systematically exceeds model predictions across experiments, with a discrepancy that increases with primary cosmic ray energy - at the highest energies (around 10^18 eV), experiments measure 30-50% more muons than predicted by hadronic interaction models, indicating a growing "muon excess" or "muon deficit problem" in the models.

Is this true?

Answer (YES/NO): NO